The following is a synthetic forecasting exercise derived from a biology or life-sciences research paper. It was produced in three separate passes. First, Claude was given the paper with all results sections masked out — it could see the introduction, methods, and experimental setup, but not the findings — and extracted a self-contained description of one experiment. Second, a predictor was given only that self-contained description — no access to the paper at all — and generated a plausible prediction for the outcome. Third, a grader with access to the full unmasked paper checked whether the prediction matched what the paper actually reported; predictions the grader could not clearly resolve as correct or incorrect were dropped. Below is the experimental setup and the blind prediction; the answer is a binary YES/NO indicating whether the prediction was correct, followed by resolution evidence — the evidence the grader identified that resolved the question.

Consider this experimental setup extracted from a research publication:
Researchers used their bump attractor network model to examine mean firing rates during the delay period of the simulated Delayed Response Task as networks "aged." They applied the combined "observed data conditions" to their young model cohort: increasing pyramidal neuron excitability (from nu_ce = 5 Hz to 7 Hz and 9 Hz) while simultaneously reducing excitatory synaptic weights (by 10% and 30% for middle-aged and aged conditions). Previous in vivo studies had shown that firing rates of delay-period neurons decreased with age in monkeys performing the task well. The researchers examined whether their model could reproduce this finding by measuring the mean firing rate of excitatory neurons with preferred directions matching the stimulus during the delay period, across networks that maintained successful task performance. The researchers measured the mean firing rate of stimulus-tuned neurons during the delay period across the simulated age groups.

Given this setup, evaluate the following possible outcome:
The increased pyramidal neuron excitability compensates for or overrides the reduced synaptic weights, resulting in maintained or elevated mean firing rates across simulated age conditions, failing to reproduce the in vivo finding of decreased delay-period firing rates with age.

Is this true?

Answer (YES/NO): YES